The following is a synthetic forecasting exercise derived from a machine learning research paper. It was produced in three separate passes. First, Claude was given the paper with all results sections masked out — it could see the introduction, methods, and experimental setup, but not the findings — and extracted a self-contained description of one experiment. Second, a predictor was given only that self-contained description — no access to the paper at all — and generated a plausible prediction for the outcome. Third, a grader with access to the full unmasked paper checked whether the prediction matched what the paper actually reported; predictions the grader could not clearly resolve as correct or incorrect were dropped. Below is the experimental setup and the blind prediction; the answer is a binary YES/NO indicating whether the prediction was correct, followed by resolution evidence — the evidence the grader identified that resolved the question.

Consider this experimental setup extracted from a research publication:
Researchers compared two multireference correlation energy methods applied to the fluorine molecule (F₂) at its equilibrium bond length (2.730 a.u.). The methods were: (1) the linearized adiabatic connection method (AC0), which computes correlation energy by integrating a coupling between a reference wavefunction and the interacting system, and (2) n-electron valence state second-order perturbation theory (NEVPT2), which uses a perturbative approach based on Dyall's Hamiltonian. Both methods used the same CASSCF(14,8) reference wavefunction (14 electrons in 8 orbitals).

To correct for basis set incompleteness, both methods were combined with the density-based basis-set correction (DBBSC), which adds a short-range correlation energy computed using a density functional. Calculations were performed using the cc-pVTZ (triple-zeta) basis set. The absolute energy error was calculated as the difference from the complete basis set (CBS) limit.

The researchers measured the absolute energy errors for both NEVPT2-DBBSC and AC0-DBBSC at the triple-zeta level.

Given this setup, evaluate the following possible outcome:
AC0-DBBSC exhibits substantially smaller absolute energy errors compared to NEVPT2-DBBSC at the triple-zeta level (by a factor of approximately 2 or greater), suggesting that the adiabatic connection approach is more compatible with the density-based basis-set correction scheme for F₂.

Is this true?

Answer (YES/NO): NO